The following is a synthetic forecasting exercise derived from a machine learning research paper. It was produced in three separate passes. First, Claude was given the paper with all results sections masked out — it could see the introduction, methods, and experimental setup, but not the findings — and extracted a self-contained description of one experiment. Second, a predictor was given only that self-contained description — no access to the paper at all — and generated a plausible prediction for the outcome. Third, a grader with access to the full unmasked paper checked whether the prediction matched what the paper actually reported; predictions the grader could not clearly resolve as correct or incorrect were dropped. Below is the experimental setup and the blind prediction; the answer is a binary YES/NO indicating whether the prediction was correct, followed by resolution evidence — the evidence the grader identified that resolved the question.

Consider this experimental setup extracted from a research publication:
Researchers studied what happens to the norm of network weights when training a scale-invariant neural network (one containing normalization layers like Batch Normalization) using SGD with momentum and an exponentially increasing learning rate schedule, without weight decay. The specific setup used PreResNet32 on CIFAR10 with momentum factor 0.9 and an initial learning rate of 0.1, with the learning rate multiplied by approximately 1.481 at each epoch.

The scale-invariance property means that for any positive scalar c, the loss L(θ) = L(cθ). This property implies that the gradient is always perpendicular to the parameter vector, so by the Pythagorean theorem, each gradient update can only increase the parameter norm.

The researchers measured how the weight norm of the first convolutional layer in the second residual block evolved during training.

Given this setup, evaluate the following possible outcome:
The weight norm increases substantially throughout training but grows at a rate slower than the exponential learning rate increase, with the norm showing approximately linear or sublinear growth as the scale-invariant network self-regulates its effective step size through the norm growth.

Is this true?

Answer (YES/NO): NO